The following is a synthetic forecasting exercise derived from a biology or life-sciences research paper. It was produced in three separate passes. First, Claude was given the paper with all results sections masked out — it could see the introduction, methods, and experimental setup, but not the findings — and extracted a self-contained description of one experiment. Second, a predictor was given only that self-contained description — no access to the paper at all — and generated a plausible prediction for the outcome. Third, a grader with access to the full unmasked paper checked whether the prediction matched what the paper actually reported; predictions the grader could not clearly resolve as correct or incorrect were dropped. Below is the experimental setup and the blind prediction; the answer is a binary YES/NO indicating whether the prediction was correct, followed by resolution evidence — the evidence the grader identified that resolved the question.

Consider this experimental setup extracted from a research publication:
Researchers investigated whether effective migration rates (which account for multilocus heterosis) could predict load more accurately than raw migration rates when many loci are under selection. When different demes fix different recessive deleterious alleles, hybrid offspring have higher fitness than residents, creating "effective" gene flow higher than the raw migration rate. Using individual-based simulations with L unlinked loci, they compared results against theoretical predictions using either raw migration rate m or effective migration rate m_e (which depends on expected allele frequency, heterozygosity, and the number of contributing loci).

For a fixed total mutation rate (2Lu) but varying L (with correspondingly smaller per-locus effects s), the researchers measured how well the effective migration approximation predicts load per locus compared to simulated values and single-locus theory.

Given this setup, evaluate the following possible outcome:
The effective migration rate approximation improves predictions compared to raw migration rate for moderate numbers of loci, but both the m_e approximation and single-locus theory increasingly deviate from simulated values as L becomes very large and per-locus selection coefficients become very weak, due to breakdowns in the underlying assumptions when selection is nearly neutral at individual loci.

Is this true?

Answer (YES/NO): NO